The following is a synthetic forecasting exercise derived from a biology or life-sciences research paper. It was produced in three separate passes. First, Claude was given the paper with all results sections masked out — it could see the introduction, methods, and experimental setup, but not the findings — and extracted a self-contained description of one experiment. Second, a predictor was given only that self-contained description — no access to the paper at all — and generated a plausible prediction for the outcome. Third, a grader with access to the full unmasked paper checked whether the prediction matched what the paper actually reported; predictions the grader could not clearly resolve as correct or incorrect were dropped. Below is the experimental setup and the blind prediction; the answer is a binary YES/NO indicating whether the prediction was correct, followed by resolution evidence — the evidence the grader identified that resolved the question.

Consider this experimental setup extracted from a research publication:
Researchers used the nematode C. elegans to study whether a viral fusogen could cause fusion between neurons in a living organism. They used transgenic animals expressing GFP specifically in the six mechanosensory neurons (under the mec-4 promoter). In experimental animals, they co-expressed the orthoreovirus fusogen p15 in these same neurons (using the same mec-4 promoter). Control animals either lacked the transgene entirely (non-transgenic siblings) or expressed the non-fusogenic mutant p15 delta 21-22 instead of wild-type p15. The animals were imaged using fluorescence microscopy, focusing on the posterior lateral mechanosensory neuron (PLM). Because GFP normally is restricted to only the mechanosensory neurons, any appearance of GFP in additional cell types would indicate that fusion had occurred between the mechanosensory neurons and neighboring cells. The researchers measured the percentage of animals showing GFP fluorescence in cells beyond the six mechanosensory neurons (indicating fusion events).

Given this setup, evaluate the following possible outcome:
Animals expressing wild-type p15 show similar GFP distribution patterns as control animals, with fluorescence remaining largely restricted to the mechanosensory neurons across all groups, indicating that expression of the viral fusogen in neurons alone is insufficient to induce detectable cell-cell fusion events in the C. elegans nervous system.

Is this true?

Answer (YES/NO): NO